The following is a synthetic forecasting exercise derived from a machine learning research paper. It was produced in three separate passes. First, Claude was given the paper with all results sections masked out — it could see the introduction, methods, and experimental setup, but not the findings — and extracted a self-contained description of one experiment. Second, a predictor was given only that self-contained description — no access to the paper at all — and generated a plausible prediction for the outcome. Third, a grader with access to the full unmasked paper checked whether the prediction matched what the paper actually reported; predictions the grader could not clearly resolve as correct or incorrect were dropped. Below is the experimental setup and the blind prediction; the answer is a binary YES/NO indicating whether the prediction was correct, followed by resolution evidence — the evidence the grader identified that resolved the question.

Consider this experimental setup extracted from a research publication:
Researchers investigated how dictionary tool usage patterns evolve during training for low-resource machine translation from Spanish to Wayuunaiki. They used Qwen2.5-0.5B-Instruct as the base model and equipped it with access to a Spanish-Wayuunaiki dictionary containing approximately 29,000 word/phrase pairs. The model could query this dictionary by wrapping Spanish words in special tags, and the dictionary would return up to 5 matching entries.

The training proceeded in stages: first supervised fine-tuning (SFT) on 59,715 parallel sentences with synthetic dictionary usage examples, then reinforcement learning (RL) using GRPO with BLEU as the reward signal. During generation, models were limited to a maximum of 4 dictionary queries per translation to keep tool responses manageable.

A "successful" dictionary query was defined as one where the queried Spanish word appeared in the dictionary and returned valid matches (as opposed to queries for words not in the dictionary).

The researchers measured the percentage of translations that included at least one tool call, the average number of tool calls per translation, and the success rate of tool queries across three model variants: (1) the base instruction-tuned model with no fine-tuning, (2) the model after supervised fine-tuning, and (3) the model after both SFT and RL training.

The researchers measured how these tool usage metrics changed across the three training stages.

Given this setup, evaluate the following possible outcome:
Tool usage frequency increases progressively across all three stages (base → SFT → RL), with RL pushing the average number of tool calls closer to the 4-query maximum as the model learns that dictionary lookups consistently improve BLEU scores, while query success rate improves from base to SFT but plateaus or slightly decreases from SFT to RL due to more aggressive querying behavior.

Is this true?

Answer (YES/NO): NO